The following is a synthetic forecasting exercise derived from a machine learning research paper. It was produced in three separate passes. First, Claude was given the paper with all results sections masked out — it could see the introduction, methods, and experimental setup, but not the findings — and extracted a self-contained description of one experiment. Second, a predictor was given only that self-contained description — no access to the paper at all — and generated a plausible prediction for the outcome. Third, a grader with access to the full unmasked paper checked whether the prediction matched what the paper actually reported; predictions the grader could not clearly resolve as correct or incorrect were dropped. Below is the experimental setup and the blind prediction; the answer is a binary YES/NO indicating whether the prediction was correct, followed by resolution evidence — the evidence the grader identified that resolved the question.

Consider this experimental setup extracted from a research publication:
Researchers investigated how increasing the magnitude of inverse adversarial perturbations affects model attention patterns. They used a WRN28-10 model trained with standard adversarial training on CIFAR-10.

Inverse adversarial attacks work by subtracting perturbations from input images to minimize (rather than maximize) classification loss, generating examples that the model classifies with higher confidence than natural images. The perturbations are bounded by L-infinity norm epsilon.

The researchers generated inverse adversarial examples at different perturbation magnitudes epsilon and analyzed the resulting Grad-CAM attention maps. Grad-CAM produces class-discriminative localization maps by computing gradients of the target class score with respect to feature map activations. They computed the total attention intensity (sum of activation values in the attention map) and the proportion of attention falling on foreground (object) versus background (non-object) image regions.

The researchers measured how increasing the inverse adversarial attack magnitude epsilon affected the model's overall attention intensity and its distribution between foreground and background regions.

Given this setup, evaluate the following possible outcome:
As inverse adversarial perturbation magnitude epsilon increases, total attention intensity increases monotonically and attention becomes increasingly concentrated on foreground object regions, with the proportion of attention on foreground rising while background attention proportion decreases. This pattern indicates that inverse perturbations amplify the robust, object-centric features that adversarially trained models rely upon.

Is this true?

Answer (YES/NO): NO